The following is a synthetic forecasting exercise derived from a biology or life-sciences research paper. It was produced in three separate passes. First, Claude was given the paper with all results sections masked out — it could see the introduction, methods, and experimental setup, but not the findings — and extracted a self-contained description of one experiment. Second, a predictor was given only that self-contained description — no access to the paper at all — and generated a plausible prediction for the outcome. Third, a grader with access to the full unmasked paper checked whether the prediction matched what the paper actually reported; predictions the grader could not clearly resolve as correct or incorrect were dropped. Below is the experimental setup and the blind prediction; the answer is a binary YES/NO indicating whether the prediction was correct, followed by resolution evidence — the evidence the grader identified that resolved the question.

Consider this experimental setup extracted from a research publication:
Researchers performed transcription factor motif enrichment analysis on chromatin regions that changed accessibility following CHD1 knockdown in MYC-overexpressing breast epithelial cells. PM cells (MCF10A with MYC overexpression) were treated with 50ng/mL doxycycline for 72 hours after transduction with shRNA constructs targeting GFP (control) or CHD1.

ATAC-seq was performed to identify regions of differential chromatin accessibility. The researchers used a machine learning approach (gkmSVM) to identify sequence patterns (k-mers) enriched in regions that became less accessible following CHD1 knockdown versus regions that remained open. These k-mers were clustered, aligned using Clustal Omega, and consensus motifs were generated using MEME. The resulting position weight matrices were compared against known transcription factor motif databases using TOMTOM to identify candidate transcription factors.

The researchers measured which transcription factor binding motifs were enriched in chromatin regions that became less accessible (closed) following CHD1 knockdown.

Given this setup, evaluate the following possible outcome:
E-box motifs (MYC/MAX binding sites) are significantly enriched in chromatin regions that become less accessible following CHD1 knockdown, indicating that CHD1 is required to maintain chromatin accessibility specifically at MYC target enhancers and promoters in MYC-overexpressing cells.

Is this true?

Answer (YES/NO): NO